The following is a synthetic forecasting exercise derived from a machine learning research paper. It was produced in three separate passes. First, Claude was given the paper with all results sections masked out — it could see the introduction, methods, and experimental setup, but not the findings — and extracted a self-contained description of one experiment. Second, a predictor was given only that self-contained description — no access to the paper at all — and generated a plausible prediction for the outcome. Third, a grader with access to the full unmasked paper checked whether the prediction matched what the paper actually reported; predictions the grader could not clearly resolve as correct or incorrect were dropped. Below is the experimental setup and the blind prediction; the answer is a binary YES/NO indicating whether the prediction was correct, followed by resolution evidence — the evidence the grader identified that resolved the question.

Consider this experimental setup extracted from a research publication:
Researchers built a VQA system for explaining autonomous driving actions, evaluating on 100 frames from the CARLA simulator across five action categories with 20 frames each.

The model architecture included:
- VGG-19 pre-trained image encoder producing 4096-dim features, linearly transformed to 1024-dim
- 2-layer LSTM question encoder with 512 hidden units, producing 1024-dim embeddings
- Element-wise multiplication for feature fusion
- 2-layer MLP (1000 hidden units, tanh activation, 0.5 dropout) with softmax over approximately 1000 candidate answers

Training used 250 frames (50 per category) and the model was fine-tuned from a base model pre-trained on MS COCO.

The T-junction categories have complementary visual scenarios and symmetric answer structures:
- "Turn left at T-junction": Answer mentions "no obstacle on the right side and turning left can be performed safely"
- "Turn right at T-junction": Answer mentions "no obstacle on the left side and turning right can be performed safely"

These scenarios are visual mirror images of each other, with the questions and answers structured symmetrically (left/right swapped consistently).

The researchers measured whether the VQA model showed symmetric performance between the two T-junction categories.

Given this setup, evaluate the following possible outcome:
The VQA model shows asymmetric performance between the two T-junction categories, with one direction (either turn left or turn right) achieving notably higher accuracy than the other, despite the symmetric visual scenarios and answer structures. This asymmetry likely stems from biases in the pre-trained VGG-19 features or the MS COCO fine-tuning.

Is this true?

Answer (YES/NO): NO